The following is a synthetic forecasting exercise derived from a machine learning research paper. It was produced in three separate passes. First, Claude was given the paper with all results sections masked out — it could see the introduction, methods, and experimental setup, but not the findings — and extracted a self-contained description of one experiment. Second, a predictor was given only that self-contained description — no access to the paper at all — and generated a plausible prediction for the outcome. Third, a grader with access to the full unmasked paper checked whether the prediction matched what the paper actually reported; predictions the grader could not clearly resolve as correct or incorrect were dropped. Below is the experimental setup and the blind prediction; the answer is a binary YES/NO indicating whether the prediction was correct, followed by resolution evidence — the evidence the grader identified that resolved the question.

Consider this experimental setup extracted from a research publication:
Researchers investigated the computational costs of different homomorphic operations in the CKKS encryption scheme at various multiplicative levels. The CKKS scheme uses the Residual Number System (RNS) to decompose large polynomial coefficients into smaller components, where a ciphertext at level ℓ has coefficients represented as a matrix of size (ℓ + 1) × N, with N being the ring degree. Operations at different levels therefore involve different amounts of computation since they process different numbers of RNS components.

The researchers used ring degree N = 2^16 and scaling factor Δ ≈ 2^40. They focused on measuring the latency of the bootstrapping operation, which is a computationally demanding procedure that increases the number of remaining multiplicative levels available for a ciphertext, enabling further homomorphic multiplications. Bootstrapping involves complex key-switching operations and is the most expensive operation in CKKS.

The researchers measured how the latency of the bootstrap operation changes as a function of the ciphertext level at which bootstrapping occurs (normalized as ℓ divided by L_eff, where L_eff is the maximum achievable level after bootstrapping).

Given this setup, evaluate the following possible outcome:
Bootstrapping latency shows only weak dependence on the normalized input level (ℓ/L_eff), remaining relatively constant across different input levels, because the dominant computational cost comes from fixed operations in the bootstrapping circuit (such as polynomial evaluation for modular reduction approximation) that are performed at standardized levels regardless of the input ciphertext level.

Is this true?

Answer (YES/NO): NO